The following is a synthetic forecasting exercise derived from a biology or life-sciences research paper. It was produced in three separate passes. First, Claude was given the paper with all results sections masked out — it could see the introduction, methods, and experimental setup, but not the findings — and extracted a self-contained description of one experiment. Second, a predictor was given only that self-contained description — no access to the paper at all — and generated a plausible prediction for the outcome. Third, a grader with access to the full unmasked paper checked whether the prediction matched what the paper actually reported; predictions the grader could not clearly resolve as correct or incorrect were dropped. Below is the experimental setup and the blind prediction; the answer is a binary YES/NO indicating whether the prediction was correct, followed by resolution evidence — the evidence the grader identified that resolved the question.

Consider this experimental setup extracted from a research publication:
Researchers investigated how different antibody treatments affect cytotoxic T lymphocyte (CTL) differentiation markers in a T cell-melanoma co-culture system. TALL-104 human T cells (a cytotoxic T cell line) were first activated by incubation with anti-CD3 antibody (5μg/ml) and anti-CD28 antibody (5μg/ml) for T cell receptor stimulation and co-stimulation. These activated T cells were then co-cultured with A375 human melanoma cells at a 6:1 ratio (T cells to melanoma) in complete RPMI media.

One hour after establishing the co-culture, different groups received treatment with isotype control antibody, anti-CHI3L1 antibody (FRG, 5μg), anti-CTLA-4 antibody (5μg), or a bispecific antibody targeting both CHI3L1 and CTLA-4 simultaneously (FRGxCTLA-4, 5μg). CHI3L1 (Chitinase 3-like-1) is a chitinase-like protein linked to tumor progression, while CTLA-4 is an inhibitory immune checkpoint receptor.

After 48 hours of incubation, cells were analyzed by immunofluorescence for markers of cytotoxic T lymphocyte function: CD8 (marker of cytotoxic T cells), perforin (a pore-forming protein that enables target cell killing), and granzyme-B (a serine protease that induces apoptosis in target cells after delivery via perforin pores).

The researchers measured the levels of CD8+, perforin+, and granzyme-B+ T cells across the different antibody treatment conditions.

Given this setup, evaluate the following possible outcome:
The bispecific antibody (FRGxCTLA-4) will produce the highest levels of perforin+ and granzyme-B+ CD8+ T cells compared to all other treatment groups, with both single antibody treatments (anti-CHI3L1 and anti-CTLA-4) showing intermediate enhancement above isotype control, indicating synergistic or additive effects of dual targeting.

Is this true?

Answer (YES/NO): YES